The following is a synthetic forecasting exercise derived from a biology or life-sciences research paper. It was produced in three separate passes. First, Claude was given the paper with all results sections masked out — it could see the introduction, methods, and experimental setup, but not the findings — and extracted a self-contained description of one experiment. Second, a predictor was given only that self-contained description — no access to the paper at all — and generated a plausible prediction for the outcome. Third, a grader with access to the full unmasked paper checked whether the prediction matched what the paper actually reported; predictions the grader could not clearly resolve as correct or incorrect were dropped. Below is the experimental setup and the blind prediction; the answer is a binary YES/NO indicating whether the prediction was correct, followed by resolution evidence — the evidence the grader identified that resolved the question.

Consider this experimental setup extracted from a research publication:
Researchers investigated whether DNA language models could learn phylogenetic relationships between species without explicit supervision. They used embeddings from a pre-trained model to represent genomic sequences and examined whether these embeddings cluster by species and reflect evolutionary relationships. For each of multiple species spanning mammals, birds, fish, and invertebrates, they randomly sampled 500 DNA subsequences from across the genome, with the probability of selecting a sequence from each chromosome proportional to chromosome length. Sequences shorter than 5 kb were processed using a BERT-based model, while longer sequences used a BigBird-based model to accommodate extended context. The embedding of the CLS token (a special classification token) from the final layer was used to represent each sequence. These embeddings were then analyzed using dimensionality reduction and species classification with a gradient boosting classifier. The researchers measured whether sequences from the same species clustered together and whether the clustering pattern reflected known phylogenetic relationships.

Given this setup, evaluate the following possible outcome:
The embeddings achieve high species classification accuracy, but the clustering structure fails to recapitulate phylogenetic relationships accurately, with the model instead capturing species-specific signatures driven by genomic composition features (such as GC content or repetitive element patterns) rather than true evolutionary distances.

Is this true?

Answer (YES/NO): NO